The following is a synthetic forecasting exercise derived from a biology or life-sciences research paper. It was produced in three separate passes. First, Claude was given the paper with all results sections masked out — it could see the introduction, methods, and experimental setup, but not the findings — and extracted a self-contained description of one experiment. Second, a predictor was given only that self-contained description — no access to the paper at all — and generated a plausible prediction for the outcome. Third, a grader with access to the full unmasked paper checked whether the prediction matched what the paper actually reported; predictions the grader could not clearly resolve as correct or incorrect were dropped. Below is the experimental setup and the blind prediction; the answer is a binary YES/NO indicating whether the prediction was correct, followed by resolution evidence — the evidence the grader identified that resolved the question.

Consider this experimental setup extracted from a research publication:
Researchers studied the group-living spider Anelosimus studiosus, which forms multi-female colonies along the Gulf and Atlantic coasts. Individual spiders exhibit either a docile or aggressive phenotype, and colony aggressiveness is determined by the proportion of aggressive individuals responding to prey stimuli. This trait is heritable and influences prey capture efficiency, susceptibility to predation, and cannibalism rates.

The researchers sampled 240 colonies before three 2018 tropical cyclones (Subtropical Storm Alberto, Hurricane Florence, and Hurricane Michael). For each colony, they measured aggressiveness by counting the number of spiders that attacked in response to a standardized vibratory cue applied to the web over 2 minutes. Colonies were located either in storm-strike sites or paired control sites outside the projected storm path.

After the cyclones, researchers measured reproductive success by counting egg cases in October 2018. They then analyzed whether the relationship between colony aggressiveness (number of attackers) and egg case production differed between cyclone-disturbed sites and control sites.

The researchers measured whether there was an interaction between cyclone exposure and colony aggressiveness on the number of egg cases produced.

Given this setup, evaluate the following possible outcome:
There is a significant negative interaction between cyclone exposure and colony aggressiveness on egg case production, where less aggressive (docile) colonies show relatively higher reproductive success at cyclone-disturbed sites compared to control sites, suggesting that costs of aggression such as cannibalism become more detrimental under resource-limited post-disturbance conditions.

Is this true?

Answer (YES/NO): NO